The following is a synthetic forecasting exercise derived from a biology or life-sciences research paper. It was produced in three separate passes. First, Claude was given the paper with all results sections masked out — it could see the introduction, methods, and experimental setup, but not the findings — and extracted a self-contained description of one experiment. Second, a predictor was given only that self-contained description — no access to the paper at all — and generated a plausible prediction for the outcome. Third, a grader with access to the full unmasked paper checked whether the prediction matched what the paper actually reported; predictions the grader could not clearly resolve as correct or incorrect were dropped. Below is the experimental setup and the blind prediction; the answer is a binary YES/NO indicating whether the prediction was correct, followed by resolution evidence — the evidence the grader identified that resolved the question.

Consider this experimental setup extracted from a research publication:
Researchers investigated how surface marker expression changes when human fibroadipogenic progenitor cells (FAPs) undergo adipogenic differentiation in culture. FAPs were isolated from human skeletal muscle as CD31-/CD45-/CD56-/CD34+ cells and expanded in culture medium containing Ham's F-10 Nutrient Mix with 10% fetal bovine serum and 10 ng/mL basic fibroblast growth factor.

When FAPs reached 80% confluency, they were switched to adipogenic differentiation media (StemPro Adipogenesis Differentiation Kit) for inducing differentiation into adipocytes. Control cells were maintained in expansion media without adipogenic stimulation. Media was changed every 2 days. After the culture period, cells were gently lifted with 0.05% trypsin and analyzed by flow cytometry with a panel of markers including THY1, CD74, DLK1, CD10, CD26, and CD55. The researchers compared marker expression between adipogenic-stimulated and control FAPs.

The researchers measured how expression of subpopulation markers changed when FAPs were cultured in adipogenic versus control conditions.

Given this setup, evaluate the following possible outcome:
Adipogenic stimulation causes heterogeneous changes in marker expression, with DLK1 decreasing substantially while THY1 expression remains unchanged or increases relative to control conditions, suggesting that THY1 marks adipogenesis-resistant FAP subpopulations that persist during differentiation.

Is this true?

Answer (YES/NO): NO